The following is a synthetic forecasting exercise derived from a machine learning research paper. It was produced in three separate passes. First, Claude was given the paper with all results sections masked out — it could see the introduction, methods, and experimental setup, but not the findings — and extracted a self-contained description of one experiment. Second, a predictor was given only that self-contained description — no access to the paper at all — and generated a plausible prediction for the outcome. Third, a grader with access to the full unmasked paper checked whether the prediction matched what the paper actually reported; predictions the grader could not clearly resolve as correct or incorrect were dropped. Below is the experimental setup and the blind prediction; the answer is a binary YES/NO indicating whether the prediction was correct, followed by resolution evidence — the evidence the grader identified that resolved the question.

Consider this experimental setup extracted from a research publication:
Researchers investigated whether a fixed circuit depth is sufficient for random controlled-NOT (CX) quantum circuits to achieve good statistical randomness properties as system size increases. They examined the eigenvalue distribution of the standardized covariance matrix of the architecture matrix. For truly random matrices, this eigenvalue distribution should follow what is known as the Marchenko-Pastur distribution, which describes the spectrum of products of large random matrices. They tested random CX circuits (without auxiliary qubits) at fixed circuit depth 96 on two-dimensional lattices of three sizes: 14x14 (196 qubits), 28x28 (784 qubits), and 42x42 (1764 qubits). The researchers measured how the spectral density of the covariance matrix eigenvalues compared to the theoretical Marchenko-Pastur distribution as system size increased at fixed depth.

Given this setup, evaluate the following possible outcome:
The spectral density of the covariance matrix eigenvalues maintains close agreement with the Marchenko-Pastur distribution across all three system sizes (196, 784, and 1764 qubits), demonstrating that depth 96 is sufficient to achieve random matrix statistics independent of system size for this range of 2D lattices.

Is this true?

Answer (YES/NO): NO